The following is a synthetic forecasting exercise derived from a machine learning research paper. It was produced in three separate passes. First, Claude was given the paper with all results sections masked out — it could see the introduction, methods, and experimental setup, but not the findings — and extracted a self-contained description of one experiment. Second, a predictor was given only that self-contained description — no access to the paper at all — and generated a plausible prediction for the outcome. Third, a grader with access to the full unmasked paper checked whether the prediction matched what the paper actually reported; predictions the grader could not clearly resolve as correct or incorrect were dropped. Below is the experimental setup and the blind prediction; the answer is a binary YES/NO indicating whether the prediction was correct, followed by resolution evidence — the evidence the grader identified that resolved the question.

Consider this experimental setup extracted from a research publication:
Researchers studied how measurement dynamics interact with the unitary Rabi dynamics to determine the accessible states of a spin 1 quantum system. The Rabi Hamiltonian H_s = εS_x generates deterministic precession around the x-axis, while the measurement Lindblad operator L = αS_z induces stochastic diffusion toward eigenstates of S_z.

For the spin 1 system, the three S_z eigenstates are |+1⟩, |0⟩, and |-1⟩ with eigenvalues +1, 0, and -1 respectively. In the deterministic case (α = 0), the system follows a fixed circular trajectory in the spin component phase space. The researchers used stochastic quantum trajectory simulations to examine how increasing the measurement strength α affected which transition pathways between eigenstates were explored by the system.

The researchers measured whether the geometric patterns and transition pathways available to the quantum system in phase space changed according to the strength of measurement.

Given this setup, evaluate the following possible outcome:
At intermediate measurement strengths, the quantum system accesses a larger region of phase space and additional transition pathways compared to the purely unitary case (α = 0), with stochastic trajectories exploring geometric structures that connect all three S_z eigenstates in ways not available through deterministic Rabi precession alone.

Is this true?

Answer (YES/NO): YES